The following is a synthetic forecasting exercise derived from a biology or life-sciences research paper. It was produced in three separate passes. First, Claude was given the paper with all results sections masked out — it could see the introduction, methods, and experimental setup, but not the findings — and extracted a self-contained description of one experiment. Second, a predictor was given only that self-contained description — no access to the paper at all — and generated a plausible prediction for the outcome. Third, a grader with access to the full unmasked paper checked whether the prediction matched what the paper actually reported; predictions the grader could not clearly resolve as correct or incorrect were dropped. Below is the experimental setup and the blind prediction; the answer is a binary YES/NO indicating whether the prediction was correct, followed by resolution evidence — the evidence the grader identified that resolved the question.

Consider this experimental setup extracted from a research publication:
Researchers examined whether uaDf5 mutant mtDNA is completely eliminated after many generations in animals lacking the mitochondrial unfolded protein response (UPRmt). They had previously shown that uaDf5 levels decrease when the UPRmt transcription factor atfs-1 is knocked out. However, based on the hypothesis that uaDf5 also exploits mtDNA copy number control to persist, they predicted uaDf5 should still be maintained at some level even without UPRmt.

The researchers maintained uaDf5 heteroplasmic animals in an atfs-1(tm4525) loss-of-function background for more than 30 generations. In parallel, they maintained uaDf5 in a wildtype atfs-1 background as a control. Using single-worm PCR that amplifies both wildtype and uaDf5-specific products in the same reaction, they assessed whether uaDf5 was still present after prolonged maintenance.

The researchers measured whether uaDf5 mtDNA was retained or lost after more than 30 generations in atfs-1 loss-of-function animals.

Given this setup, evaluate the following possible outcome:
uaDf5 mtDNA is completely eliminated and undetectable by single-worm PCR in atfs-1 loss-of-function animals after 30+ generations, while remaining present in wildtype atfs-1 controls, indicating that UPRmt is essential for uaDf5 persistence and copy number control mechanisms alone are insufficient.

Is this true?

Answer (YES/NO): NO